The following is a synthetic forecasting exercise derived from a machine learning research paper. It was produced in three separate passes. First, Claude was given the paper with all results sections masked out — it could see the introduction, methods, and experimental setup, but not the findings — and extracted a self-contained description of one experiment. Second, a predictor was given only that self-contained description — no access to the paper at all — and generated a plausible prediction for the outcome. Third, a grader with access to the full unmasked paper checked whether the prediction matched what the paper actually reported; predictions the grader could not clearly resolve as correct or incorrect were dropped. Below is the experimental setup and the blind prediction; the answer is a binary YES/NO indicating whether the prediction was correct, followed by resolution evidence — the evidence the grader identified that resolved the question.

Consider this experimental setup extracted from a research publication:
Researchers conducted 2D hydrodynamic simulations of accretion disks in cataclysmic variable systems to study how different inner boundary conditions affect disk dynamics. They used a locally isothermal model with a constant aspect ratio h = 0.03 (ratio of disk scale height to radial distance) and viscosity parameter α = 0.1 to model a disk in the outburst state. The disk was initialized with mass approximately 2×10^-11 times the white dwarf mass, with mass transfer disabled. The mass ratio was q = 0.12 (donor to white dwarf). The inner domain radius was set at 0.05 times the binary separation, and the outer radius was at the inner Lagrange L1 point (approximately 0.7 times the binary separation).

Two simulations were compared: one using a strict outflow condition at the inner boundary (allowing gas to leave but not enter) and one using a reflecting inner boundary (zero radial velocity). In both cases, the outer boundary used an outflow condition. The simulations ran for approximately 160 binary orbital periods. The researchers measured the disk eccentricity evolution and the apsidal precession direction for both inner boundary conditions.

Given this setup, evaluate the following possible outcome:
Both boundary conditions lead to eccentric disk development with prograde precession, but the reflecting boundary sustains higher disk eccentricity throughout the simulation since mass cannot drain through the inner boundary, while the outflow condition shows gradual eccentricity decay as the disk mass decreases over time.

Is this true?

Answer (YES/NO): NO